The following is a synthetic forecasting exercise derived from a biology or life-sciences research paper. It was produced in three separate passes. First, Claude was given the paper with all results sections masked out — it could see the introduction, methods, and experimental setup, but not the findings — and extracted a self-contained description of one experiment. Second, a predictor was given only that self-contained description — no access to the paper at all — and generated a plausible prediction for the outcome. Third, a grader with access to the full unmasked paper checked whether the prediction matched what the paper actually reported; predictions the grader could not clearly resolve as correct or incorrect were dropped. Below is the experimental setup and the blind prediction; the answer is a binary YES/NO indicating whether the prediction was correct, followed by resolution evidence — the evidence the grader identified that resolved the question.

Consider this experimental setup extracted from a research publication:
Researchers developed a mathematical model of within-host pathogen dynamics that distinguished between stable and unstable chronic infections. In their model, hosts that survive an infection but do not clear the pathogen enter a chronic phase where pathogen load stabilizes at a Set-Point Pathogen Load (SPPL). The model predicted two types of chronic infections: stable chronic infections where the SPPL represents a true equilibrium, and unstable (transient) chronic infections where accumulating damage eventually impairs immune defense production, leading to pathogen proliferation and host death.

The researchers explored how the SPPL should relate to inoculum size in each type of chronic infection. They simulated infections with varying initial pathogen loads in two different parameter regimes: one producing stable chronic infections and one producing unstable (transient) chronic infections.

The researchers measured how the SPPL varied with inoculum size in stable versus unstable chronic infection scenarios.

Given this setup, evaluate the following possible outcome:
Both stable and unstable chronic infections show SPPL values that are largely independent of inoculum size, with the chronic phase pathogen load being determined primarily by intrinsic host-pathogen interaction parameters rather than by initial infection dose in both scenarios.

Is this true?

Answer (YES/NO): NO